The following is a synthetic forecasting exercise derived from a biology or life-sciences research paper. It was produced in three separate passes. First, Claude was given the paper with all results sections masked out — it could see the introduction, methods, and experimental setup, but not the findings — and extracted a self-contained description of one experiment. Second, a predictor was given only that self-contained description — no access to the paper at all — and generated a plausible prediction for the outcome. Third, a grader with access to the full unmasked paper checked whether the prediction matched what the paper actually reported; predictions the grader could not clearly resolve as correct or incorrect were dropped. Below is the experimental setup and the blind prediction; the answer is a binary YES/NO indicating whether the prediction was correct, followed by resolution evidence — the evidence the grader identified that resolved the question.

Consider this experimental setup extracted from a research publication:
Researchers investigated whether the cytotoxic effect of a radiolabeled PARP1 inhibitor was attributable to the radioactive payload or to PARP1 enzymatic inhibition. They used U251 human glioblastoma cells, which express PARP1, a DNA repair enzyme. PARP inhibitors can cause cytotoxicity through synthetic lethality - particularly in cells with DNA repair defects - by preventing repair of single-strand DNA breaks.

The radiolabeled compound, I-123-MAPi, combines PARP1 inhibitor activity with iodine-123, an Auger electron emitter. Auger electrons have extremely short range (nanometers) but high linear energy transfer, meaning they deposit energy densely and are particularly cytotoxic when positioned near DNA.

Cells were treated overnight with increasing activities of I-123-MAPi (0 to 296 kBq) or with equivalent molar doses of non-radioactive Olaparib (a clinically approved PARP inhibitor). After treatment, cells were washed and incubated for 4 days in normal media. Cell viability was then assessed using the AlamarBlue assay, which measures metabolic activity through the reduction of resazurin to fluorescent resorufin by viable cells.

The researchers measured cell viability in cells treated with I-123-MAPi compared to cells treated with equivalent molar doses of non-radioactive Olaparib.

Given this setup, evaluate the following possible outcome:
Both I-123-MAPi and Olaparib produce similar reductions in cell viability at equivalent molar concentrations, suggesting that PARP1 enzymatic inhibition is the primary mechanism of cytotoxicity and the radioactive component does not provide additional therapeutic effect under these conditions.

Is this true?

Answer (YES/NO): NO